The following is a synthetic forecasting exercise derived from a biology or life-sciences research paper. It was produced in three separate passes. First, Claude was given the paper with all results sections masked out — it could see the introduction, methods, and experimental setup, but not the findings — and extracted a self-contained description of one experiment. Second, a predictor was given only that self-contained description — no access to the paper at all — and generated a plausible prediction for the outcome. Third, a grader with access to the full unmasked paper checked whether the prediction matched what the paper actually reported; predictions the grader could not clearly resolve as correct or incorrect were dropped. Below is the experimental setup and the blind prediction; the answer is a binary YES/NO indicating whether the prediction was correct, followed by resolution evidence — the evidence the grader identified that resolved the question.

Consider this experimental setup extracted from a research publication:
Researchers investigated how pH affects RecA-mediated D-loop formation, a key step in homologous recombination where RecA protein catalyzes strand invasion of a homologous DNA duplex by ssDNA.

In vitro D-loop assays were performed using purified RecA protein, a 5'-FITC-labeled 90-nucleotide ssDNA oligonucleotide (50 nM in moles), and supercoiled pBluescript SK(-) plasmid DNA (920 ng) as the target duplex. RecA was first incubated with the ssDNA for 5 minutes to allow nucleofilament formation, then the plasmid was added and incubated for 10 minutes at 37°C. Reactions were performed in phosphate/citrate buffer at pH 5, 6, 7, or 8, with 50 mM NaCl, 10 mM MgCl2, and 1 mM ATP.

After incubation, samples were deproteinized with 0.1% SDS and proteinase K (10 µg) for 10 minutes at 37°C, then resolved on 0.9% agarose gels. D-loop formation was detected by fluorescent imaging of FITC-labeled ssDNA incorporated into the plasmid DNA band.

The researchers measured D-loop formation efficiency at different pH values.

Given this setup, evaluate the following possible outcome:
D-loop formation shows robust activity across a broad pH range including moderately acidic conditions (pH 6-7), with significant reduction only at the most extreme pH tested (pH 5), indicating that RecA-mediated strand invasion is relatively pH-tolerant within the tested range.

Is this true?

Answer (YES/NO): NO